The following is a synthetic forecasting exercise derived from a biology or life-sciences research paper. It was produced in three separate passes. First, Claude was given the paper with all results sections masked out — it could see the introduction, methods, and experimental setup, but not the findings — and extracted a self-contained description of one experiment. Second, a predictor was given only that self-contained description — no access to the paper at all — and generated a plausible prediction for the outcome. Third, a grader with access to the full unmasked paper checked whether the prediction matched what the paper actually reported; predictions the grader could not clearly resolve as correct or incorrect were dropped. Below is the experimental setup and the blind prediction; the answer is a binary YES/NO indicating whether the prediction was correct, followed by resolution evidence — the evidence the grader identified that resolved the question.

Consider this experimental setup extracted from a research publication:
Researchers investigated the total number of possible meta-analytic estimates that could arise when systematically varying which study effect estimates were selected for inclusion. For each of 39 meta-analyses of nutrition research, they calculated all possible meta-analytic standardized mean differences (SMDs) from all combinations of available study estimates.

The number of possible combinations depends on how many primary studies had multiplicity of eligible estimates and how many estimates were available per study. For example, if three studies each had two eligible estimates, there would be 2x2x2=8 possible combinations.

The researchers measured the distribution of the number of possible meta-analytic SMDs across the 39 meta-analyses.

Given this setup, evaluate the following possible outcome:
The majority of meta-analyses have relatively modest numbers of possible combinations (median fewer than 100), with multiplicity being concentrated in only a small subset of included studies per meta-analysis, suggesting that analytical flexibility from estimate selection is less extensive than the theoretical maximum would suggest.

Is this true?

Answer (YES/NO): NO